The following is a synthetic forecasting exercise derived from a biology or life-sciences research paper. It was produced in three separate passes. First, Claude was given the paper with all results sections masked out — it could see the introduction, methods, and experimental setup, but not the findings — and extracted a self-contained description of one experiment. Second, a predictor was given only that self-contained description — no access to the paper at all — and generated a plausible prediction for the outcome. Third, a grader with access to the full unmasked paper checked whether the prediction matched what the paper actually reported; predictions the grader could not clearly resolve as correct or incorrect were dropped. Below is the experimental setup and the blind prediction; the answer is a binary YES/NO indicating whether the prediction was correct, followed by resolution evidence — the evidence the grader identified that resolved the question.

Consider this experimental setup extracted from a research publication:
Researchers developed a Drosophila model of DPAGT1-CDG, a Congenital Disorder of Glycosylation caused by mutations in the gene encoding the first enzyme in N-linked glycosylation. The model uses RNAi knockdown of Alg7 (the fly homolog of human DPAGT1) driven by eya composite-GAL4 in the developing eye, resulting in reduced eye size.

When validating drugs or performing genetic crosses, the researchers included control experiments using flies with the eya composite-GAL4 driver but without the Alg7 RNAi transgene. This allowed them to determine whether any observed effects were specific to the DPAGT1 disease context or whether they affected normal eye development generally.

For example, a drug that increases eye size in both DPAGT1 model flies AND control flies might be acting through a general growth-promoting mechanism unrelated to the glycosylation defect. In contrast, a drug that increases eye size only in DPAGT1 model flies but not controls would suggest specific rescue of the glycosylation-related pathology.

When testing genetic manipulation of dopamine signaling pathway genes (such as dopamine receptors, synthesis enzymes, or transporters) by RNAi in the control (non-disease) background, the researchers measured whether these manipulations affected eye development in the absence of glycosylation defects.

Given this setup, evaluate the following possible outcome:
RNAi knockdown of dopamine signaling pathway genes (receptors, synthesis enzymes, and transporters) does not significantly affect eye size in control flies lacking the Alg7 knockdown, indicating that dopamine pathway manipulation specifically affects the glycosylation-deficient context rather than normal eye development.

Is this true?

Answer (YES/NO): NO